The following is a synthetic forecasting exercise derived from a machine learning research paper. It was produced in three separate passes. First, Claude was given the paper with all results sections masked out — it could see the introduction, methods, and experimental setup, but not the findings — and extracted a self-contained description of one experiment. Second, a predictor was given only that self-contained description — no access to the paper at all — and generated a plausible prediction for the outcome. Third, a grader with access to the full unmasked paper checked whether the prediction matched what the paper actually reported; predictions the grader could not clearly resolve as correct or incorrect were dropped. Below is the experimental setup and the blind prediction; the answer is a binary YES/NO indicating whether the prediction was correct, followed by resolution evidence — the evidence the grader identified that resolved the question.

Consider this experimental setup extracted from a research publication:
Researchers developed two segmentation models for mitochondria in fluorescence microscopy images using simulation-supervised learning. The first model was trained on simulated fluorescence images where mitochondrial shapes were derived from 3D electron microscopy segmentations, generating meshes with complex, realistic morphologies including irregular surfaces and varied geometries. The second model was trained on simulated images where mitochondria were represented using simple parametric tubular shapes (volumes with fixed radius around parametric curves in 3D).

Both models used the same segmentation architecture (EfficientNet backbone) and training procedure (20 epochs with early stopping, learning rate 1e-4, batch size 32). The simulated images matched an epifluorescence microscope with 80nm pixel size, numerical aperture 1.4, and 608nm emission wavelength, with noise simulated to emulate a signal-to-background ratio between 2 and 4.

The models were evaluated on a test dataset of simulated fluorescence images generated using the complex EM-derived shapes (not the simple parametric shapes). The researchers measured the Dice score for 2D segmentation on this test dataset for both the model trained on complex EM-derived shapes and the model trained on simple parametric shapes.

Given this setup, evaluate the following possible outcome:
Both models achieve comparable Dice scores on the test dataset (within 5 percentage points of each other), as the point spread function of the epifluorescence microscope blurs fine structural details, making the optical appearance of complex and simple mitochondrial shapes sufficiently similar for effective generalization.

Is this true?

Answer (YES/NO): NO